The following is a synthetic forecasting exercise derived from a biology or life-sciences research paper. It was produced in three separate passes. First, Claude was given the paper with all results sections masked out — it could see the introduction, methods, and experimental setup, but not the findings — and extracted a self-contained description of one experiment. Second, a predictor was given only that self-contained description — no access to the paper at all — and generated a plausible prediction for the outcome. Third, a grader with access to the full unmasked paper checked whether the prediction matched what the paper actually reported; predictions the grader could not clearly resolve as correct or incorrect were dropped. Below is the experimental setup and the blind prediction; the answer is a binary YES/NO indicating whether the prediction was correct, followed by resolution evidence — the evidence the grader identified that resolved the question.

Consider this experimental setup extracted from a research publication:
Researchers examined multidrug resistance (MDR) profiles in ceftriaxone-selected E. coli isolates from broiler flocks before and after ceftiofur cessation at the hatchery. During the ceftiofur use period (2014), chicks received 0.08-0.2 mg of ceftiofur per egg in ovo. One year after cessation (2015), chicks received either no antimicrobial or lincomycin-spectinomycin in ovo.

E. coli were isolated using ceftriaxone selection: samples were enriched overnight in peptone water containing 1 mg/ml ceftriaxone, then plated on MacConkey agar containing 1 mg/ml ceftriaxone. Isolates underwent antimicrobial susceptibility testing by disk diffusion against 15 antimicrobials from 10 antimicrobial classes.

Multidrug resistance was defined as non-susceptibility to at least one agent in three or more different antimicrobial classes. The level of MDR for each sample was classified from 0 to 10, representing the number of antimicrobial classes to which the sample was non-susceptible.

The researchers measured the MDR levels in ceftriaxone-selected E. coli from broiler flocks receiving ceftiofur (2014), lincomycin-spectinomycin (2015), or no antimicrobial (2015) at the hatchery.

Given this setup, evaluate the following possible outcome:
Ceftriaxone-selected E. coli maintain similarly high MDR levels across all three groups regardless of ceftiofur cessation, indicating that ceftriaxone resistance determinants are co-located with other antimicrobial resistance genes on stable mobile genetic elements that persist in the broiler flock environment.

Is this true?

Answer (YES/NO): NO